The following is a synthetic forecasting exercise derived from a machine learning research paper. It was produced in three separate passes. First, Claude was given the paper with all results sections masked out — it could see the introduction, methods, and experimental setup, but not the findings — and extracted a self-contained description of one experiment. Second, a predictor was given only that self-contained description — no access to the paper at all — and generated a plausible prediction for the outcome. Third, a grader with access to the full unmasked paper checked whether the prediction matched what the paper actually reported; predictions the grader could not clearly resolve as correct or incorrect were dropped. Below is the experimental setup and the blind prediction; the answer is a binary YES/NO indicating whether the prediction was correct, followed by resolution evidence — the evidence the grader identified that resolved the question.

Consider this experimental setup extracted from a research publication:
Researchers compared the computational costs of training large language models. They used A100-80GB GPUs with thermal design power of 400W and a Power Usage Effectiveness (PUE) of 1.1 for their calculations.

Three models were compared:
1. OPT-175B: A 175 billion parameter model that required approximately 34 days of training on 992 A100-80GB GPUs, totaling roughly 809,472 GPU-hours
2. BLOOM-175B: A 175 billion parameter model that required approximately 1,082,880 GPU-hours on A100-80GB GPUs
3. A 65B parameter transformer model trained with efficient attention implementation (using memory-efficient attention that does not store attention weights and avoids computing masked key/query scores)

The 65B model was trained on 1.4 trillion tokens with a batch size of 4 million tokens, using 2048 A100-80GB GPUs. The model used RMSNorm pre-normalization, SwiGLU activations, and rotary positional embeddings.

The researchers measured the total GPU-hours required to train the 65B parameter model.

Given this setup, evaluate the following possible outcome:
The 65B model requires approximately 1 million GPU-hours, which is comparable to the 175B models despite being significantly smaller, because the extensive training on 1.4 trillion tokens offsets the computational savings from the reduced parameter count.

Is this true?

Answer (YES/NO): YES